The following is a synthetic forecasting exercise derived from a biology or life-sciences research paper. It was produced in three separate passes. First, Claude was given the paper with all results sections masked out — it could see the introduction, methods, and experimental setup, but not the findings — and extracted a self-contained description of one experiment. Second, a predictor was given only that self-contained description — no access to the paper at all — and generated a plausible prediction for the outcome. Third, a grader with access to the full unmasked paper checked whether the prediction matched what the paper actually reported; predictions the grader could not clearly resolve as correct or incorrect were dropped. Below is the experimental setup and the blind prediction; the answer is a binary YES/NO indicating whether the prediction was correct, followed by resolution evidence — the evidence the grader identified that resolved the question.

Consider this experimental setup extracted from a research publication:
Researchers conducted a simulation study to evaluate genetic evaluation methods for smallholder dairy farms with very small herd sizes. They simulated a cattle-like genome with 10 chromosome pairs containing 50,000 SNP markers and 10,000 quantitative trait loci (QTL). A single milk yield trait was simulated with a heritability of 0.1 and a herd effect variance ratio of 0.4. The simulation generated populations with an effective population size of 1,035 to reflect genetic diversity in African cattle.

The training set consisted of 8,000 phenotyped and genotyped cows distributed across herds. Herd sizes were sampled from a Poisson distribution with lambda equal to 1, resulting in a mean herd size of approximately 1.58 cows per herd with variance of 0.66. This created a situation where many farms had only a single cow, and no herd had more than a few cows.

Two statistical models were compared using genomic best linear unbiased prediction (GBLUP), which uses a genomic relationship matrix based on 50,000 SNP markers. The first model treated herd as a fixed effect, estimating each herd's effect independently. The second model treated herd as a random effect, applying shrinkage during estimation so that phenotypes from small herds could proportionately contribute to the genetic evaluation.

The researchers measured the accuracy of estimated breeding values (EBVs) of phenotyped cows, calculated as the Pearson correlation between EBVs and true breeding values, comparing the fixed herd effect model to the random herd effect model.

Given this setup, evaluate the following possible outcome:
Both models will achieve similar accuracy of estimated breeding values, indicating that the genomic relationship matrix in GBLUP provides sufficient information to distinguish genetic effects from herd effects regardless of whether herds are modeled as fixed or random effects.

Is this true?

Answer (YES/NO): NO